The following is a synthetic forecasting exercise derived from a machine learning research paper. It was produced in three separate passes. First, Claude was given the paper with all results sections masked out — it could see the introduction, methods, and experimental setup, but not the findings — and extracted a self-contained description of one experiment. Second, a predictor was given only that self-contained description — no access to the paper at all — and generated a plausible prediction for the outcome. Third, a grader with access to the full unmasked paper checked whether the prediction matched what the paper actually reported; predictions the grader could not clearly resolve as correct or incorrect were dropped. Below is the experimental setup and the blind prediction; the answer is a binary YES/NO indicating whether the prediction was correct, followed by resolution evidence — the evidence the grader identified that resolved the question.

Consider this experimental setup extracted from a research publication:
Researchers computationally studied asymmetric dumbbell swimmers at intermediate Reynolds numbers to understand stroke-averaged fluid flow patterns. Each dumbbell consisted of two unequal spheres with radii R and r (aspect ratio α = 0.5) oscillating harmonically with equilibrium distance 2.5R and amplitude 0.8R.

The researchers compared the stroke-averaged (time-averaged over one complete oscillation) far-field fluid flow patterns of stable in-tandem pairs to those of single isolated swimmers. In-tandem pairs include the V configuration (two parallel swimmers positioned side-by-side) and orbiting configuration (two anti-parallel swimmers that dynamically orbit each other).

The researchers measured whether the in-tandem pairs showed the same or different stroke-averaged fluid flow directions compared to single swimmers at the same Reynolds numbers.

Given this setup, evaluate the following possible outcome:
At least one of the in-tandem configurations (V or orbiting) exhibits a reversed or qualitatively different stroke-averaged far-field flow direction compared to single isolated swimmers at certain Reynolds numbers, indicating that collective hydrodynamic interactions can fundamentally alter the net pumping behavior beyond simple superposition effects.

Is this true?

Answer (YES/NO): YES